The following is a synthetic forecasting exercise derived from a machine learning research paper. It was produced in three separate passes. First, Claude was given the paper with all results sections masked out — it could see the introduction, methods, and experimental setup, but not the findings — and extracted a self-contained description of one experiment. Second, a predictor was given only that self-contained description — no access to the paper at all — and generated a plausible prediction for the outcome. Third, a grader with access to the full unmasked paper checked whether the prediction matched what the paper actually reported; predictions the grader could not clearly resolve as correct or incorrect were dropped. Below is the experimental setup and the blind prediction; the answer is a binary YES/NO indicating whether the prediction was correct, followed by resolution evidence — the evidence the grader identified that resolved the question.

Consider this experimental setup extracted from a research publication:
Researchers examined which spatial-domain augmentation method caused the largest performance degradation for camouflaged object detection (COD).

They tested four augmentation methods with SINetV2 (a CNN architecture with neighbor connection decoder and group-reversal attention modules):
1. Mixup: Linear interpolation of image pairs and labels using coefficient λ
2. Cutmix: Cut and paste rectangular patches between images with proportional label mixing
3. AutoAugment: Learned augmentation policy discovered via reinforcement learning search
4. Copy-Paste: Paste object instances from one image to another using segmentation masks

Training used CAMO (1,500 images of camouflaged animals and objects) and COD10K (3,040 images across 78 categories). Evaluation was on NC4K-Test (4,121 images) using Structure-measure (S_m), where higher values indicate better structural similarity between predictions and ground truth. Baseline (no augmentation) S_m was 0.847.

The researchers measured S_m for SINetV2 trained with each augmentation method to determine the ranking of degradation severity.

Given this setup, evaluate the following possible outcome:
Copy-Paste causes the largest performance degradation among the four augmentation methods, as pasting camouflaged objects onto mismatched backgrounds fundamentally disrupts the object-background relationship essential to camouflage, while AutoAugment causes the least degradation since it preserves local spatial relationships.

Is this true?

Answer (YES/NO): NO